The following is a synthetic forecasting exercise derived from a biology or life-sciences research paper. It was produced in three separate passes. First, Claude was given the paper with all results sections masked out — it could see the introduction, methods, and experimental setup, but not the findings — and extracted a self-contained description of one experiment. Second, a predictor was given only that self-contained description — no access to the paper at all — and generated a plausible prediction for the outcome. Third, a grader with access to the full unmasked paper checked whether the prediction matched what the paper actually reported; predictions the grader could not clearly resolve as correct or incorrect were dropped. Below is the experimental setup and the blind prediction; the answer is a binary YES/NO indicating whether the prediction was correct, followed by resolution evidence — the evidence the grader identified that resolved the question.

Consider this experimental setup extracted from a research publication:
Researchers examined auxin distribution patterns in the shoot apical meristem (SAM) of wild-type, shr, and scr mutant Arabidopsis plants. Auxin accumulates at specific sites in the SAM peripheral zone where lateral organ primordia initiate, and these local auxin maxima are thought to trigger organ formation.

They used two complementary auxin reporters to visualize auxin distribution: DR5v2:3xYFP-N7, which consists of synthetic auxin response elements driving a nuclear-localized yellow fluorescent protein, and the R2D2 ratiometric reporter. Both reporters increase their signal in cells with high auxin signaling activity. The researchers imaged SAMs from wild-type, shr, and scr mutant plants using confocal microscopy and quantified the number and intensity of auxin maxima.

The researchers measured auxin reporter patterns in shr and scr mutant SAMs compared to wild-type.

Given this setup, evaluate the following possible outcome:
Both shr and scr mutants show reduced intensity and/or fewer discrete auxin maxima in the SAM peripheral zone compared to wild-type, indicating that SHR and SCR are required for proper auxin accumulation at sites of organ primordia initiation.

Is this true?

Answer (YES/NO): YES